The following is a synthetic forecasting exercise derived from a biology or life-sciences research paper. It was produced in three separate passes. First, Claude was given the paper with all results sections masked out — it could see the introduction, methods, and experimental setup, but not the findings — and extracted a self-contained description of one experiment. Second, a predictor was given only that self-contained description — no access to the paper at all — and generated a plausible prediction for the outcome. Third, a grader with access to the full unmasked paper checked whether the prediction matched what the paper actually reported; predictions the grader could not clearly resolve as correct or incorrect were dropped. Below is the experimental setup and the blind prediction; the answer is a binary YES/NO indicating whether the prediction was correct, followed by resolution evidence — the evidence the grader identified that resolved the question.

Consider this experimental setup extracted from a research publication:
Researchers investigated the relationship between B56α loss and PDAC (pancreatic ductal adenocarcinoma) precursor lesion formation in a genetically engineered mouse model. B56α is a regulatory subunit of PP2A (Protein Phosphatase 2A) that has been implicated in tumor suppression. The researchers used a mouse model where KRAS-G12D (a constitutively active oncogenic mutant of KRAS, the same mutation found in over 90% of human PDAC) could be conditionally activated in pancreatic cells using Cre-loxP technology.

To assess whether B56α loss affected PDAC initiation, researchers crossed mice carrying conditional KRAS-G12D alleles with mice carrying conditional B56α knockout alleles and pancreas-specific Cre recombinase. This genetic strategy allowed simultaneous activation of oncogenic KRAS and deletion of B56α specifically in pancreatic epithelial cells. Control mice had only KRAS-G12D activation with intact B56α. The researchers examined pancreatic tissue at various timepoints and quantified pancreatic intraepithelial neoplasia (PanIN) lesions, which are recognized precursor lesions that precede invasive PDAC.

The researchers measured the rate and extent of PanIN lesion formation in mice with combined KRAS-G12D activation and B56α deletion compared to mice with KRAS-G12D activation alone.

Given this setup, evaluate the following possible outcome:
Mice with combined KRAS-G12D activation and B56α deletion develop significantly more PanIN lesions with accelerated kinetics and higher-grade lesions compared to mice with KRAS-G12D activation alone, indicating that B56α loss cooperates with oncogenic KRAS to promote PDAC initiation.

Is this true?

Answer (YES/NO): NO